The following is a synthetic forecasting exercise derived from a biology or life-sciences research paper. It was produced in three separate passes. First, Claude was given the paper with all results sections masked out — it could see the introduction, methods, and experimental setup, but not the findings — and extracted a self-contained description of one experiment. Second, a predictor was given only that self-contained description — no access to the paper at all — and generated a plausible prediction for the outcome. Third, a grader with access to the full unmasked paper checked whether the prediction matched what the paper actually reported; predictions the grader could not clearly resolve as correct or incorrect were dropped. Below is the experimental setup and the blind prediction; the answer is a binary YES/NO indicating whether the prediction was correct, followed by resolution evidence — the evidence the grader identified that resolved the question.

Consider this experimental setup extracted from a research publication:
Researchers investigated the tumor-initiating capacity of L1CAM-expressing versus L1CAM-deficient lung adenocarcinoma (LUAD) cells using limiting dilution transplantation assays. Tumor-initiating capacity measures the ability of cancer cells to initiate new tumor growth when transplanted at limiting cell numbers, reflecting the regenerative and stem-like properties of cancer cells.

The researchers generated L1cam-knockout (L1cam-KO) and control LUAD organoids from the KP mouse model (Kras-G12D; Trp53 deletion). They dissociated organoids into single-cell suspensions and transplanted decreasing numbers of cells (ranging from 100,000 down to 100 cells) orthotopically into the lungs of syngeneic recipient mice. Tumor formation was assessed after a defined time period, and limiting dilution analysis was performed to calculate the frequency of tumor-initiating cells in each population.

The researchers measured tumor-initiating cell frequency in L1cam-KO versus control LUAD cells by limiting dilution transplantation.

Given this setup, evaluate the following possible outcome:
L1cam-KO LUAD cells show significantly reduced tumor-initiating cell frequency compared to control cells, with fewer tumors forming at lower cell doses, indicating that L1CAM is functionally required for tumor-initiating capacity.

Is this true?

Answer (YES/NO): NO